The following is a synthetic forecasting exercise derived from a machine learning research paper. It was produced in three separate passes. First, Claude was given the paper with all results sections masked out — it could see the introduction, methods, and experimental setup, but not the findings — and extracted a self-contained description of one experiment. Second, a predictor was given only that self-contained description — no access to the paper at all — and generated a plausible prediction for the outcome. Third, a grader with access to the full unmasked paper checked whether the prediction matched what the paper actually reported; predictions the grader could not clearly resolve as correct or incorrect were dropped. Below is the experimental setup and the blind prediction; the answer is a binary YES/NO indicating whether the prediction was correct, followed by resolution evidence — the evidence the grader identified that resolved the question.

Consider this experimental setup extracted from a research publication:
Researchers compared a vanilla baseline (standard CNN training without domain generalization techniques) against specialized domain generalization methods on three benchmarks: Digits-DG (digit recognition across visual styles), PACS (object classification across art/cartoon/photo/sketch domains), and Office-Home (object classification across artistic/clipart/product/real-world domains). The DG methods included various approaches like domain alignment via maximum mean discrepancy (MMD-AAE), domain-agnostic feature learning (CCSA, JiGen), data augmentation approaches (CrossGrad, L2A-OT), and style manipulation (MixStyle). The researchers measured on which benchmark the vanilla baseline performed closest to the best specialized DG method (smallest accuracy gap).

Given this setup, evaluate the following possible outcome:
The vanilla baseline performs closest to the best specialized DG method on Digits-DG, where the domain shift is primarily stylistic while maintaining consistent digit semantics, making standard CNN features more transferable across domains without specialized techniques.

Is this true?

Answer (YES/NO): NO